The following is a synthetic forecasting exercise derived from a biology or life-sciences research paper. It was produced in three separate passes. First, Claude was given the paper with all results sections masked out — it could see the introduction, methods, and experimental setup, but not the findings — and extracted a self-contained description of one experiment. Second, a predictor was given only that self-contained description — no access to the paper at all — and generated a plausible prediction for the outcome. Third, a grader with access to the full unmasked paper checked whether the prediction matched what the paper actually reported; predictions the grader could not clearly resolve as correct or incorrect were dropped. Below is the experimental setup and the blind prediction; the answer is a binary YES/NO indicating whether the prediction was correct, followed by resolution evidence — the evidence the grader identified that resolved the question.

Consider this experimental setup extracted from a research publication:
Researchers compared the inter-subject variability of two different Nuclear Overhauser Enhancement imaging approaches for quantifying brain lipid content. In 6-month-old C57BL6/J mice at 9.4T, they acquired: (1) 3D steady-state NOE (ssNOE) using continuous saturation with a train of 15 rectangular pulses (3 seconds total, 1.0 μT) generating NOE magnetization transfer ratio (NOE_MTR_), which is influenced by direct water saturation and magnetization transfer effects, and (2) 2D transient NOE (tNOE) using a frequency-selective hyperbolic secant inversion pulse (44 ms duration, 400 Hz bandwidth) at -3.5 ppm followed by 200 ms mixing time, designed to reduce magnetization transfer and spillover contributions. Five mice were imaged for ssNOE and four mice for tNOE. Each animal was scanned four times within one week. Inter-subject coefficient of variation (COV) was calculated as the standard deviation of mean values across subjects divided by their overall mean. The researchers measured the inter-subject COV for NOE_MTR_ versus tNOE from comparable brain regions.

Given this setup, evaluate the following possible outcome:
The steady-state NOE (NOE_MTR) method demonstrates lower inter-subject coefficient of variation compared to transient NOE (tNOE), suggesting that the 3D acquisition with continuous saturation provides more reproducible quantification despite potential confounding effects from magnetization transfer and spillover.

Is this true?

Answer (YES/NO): YES